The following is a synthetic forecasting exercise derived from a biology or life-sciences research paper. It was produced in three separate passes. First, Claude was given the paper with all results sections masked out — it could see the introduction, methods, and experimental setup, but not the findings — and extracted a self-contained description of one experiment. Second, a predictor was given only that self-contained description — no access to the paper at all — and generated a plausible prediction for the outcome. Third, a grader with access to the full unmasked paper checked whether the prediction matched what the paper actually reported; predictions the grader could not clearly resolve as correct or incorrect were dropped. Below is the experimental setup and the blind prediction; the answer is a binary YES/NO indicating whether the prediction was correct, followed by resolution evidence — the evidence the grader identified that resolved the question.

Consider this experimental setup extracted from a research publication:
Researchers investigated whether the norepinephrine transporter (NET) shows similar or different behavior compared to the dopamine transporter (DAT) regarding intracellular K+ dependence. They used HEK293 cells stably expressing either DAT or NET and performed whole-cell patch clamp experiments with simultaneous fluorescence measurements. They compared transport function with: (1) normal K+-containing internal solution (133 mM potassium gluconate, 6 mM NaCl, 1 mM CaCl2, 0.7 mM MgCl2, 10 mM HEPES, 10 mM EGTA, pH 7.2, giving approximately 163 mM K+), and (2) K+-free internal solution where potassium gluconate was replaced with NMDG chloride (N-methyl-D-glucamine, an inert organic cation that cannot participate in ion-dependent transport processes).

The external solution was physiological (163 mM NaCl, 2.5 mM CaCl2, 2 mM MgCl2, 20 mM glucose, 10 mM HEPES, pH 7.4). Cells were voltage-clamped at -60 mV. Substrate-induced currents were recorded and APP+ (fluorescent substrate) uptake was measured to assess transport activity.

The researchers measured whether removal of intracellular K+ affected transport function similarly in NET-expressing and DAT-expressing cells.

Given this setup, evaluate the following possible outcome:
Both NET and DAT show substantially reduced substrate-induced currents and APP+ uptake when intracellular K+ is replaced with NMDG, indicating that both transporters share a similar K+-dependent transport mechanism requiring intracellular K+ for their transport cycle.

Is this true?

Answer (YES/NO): NO